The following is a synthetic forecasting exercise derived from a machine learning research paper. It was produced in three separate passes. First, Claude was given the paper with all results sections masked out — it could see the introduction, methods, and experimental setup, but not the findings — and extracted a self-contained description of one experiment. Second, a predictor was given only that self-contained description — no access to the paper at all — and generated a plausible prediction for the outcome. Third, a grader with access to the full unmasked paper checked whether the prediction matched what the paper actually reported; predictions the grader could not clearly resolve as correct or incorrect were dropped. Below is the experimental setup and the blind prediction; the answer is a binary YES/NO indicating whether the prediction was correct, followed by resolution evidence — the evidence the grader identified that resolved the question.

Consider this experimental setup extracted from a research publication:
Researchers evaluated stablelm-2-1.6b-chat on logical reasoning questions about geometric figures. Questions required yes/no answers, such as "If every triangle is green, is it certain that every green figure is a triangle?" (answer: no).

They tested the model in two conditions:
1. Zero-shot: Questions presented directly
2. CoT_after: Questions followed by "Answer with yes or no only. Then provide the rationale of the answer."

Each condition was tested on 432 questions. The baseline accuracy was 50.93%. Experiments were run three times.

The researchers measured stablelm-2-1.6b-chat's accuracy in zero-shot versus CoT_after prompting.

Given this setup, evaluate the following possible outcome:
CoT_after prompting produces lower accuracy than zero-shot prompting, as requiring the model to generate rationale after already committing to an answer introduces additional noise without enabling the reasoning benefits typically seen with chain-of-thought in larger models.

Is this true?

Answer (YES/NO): NO